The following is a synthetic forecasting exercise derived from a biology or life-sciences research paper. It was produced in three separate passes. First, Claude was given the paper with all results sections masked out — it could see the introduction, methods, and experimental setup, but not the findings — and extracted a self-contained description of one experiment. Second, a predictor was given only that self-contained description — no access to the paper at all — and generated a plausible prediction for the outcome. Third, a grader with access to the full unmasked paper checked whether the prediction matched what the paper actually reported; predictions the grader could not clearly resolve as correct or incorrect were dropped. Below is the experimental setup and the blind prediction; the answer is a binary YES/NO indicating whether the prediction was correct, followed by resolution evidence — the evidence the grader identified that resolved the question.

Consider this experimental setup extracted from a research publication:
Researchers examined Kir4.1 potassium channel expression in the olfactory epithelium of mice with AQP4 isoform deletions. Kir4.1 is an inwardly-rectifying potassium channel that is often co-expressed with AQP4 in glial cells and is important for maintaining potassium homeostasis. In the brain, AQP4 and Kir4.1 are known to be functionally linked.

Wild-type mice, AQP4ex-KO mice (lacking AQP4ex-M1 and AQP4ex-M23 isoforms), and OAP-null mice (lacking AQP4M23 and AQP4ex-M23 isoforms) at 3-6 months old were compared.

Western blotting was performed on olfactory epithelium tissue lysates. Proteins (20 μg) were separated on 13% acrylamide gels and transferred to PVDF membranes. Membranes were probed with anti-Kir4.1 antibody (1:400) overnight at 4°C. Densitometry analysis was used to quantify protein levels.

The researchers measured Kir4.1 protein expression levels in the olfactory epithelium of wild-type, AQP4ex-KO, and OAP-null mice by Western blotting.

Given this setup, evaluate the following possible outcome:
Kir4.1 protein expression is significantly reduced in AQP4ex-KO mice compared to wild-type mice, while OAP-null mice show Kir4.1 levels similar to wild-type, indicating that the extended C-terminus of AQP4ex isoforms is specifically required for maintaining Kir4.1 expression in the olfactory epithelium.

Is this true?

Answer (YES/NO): NO